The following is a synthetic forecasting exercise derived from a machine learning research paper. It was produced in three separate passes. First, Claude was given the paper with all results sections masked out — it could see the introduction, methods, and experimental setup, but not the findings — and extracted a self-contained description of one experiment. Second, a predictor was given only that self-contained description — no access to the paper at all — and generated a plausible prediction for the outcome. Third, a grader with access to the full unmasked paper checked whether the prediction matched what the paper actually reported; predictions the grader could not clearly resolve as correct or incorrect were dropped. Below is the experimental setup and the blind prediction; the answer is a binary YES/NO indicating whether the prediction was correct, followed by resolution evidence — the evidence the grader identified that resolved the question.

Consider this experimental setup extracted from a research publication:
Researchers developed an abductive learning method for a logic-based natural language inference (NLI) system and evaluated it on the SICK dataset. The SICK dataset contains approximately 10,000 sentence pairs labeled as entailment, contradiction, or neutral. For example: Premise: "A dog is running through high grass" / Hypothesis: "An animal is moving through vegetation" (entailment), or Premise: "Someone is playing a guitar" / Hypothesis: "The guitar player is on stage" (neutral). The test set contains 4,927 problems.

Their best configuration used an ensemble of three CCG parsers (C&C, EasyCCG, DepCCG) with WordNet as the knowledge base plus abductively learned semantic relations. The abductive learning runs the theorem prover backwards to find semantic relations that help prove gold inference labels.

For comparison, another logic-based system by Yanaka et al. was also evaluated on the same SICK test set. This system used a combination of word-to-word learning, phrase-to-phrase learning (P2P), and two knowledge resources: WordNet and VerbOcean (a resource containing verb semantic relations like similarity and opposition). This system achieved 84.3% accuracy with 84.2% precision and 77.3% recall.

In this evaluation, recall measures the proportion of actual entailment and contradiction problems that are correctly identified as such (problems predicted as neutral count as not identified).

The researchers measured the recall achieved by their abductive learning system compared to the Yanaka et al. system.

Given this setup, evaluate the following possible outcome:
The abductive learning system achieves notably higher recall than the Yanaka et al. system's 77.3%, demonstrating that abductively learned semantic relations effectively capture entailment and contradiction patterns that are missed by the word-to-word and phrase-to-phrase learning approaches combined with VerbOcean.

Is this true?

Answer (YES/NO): NO